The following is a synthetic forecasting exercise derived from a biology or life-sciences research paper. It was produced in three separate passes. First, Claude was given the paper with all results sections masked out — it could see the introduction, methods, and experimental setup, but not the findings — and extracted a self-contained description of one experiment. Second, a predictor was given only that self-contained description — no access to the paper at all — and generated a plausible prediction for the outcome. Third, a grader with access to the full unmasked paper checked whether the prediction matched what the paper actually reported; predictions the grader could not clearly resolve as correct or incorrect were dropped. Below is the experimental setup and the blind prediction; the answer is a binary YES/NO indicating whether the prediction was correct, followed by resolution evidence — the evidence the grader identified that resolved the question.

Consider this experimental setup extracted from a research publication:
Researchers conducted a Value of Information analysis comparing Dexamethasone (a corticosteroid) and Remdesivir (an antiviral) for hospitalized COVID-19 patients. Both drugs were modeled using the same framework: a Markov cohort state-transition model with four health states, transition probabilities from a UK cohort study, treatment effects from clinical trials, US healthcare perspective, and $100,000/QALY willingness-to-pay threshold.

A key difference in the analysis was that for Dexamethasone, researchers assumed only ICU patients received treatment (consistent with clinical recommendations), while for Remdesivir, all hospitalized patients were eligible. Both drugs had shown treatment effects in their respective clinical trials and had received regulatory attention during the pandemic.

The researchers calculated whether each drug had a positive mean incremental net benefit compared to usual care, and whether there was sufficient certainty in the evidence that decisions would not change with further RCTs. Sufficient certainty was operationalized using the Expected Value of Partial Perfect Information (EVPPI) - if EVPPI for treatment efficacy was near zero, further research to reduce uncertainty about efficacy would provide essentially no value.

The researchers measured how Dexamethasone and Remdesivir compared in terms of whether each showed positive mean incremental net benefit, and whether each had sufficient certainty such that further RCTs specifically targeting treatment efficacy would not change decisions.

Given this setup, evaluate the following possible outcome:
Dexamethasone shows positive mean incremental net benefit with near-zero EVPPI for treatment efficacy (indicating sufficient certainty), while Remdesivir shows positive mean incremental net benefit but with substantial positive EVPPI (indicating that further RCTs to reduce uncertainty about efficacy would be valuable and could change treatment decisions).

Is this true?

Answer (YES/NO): NO